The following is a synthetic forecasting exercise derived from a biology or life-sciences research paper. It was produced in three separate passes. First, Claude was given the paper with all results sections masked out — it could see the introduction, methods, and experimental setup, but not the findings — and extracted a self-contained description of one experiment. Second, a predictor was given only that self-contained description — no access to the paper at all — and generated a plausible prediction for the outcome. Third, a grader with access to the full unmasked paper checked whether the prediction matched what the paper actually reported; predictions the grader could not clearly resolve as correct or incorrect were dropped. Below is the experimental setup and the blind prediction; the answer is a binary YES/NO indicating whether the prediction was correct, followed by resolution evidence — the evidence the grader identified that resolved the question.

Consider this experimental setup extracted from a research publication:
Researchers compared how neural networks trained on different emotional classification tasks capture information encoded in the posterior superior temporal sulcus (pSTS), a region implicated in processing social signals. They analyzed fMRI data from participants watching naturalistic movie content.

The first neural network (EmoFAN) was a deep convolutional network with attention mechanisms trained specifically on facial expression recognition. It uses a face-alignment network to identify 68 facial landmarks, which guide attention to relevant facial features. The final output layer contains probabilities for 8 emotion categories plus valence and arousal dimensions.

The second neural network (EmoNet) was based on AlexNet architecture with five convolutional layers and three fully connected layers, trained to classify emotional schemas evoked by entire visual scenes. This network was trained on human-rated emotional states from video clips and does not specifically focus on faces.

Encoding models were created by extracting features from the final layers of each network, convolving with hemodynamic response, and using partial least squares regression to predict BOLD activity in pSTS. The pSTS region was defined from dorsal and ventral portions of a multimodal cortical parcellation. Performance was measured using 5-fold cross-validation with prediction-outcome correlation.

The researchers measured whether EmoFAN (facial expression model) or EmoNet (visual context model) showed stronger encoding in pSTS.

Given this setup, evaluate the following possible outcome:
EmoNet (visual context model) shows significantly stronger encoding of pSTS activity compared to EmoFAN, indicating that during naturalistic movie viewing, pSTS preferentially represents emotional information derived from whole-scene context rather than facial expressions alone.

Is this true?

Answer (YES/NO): YES